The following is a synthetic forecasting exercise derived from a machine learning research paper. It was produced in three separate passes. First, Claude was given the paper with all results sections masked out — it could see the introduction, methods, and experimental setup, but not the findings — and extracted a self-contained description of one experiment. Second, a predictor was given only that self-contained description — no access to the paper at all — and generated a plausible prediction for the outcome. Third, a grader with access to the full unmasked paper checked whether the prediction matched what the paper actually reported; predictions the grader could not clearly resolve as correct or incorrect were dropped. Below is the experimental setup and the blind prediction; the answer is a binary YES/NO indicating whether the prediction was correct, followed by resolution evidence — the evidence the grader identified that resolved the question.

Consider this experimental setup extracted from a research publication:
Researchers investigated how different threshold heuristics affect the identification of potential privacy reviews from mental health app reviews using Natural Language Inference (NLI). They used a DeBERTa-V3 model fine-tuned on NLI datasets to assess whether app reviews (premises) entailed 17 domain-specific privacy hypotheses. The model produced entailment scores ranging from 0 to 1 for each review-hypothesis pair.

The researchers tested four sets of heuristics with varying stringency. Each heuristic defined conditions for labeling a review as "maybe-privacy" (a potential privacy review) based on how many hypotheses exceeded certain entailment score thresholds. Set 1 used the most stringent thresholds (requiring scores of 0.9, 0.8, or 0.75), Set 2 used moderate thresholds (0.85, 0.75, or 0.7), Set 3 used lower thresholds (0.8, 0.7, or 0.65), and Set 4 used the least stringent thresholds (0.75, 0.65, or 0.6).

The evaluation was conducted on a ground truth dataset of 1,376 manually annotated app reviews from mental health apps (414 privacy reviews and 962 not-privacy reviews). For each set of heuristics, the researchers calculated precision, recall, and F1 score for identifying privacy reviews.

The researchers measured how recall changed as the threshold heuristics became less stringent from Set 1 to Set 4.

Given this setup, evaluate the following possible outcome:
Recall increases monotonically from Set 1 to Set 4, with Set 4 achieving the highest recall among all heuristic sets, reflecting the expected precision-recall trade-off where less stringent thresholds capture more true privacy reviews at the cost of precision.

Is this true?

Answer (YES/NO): YES